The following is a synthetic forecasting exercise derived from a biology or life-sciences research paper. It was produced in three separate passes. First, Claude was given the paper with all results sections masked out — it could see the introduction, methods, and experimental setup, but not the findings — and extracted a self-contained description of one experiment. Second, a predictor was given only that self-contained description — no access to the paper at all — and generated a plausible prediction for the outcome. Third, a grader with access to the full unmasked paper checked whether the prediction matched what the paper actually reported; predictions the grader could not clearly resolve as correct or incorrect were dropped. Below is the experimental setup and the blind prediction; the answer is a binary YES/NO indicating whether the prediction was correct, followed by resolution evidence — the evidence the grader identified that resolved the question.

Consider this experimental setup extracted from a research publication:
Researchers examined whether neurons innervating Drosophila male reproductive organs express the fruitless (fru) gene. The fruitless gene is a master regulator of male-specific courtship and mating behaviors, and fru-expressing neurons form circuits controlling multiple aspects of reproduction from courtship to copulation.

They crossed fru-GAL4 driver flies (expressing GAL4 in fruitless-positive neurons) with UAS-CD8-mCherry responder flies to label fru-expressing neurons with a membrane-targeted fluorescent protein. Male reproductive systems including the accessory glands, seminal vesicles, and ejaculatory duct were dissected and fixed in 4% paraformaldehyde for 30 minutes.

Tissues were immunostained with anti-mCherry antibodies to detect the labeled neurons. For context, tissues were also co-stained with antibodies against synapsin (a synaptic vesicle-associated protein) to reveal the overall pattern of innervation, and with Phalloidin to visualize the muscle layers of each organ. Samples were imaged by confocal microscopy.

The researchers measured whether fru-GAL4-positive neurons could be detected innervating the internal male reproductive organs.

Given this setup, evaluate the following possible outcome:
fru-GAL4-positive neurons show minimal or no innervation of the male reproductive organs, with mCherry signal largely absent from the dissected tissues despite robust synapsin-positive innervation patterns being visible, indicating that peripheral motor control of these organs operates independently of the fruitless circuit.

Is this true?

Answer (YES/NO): NO